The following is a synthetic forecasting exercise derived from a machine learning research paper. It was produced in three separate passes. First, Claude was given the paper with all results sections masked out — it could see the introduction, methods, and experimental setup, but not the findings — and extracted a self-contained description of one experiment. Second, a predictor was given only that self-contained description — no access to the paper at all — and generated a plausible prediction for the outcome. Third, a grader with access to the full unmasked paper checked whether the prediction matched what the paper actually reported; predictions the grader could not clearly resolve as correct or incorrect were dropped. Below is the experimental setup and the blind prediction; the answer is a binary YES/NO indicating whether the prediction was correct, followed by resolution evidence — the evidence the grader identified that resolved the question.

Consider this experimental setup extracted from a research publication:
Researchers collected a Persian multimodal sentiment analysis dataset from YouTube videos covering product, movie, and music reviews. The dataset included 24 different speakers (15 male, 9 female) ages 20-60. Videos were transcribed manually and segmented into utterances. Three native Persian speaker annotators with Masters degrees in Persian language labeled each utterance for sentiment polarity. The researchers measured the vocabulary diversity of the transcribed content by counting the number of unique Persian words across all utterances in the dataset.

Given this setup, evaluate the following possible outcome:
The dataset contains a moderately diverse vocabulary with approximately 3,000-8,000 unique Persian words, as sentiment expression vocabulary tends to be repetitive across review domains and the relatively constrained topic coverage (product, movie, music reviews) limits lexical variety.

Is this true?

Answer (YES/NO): YES